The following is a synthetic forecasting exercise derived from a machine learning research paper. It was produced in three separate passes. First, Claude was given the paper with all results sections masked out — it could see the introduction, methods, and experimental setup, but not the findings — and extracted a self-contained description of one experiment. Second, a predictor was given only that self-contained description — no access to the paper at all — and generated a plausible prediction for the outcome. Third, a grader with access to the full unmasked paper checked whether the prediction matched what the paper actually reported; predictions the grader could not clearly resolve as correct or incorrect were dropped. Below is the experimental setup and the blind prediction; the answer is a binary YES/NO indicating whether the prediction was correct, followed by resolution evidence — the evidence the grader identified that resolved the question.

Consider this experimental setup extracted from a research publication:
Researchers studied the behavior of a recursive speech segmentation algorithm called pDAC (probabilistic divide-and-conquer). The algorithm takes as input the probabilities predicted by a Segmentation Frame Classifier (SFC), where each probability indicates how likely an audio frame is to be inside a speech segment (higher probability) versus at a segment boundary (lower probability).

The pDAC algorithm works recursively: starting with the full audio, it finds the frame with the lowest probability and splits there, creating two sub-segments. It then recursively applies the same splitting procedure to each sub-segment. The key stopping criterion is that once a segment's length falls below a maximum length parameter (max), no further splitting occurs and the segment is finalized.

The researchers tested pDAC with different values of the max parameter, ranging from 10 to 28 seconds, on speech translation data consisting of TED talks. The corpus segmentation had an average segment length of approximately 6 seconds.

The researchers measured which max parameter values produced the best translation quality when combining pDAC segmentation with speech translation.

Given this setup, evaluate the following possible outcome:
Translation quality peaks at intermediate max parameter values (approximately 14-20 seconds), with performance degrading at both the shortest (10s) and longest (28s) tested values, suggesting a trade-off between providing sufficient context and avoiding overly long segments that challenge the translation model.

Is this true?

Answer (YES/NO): YES